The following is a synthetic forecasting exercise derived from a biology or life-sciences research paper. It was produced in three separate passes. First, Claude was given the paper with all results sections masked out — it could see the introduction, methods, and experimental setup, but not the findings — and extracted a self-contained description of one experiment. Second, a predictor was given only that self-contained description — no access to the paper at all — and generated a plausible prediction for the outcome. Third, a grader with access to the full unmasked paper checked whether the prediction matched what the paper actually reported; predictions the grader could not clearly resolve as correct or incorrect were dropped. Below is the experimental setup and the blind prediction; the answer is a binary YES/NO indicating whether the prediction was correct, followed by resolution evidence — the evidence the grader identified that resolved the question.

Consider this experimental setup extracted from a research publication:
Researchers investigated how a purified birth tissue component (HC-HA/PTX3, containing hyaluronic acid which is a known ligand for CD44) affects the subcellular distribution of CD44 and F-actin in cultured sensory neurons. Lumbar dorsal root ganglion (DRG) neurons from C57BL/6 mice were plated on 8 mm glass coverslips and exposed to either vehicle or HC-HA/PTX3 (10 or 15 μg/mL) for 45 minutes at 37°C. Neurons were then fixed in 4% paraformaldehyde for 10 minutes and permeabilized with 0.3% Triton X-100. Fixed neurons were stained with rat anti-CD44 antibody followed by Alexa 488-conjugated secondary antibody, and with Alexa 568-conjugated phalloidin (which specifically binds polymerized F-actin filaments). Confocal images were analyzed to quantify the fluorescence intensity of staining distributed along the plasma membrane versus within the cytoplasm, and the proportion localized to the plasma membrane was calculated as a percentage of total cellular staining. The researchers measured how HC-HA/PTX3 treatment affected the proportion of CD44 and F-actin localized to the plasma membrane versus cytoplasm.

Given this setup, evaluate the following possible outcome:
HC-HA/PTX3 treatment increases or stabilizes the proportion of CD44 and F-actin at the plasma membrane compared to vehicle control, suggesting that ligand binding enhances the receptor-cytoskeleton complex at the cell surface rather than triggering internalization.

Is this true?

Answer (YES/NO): YES